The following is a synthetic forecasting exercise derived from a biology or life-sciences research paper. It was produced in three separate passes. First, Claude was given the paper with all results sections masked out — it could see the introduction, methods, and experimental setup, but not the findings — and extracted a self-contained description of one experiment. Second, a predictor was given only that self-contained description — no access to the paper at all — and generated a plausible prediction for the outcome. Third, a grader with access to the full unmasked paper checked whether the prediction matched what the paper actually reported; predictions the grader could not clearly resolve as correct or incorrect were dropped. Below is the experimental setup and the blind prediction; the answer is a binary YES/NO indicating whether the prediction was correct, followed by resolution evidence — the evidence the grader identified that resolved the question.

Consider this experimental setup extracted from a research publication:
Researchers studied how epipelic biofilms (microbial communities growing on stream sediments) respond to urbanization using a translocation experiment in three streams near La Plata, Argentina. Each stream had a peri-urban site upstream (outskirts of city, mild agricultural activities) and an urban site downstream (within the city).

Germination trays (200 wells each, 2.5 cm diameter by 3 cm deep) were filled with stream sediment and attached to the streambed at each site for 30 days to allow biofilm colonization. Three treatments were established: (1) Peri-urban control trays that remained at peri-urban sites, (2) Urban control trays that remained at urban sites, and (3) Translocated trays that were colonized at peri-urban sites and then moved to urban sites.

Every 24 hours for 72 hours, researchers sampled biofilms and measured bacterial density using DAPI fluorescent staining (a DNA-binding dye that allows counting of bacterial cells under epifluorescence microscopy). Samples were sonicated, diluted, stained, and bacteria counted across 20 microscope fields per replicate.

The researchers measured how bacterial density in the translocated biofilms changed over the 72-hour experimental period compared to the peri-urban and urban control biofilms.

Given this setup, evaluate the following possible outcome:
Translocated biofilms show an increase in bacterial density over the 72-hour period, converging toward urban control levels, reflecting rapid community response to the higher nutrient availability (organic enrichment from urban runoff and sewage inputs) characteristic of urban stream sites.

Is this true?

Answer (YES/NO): YES